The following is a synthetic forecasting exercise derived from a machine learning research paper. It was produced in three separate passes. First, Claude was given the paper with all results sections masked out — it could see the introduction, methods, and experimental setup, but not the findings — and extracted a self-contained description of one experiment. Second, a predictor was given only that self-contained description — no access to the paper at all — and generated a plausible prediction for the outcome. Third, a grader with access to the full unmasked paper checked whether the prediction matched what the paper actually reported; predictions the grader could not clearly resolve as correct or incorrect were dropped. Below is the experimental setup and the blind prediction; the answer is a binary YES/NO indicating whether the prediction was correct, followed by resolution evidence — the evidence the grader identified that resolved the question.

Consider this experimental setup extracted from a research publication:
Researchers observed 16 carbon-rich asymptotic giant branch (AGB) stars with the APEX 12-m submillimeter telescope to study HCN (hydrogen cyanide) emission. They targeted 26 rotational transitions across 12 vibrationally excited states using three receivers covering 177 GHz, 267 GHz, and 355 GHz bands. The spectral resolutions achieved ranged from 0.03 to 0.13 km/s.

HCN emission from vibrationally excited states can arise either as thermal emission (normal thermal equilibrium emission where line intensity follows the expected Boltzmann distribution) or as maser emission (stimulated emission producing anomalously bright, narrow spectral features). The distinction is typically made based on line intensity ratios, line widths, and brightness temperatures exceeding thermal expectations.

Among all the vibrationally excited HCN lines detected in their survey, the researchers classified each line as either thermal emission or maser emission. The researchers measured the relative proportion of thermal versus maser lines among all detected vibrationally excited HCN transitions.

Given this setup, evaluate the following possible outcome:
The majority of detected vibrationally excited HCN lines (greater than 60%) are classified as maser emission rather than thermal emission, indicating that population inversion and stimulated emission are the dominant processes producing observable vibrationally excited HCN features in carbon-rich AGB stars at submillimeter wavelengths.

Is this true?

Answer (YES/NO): NO